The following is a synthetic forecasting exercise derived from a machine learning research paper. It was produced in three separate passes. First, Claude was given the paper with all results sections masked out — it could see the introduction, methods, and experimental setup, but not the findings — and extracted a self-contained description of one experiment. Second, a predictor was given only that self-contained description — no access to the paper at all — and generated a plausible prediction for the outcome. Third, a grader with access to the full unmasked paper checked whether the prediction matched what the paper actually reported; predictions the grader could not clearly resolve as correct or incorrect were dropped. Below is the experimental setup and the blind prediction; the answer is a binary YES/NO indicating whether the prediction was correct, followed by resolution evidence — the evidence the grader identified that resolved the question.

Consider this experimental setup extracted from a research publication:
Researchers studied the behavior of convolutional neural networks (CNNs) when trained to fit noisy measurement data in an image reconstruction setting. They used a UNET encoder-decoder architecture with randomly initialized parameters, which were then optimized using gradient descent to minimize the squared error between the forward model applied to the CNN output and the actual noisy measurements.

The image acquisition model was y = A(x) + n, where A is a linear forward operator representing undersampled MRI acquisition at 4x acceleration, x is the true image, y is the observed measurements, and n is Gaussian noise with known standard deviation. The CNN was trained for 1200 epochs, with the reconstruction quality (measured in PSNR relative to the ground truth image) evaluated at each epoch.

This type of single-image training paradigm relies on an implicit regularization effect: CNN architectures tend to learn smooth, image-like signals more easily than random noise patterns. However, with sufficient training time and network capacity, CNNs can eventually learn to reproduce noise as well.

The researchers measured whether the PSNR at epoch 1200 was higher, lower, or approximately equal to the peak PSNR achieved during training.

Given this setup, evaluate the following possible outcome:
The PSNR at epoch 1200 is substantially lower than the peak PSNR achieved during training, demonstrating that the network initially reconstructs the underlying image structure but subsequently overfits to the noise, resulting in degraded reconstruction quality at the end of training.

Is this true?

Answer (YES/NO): YES